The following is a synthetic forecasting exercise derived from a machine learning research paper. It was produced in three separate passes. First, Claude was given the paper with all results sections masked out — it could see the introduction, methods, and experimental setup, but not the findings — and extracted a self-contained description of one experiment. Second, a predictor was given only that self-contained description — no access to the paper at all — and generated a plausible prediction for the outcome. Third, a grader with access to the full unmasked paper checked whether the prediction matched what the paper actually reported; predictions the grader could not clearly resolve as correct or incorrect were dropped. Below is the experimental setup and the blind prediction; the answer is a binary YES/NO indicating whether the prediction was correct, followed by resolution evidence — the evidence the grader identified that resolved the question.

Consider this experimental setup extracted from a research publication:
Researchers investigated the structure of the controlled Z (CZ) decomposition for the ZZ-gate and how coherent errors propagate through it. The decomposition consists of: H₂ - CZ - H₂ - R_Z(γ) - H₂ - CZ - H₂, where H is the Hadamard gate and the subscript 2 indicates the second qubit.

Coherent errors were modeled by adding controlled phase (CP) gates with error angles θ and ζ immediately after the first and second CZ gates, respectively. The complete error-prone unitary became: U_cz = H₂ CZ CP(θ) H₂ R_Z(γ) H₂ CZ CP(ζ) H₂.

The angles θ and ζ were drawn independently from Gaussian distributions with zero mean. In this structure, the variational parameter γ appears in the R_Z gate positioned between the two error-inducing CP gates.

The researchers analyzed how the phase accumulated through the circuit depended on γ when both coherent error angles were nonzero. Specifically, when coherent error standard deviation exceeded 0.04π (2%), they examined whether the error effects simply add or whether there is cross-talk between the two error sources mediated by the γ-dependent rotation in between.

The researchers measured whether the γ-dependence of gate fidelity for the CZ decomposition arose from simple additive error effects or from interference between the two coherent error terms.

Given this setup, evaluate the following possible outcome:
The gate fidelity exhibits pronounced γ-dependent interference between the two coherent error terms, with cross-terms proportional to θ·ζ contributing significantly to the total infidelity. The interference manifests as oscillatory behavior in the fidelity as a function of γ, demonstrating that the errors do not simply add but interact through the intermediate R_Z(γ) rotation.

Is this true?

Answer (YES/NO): NO